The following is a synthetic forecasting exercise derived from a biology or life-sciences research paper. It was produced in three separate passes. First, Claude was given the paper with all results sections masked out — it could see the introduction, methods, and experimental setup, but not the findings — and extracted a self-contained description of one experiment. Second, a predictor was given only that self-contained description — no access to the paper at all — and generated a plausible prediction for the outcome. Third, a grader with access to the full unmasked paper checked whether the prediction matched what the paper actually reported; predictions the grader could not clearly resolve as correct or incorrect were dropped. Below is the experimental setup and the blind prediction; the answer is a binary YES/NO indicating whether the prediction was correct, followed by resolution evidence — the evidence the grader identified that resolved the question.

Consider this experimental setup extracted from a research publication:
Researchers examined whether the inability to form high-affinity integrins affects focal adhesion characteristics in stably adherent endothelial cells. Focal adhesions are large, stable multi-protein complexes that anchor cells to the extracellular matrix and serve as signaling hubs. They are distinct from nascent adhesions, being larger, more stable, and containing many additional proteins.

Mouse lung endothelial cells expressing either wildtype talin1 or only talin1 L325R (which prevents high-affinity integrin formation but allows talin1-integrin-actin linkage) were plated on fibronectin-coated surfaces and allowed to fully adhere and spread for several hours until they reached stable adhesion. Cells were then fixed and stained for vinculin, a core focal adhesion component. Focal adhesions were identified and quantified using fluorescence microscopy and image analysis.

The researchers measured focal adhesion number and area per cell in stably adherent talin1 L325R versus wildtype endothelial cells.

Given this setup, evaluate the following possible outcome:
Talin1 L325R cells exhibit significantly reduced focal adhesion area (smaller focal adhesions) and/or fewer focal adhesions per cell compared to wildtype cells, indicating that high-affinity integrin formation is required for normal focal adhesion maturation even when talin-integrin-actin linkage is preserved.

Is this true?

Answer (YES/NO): NO